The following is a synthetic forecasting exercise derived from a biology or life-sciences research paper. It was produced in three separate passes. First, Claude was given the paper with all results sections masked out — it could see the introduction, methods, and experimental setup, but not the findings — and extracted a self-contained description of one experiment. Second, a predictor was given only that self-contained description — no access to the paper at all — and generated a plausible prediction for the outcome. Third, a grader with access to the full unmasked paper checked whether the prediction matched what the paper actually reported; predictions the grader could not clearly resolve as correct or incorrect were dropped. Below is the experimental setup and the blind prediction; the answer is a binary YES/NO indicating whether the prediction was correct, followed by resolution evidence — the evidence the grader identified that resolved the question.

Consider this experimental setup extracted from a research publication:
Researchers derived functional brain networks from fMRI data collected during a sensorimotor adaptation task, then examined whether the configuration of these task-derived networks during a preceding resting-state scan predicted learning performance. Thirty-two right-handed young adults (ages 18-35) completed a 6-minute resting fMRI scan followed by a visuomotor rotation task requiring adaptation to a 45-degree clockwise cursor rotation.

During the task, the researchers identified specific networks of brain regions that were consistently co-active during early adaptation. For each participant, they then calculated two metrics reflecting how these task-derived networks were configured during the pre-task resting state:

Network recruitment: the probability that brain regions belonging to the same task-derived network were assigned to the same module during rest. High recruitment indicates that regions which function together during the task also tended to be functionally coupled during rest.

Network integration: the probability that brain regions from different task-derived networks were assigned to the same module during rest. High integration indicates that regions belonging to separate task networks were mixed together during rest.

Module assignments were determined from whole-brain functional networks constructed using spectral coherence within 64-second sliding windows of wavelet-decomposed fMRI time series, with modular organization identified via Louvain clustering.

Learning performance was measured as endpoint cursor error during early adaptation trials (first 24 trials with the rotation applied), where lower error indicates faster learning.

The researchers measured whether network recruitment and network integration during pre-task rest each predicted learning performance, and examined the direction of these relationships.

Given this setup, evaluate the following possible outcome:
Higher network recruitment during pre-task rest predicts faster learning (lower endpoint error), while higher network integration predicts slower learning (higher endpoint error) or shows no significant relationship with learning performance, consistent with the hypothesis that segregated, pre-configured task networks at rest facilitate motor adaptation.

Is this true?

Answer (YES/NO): YES